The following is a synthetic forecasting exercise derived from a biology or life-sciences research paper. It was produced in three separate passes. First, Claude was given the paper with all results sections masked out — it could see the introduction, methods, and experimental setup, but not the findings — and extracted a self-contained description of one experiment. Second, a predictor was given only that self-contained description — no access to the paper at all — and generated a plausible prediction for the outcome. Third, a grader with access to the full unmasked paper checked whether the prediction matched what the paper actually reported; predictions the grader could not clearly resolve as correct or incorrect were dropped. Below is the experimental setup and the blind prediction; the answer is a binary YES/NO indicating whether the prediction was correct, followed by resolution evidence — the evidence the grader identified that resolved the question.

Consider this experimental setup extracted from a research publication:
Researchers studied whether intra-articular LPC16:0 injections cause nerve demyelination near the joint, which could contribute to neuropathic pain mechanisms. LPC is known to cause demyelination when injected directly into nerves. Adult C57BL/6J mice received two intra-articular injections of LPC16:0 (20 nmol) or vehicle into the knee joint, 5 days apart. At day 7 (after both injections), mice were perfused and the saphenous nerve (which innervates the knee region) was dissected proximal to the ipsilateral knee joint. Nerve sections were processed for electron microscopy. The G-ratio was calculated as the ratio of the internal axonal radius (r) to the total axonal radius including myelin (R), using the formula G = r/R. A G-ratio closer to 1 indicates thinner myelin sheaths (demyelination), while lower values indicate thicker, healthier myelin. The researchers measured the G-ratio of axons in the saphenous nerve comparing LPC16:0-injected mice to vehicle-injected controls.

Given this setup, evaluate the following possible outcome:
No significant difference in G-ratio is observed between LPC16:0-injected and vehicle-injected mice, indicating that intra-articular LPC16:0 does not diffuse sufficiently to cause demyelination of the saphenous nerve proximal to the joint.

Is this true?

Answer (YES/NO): YES